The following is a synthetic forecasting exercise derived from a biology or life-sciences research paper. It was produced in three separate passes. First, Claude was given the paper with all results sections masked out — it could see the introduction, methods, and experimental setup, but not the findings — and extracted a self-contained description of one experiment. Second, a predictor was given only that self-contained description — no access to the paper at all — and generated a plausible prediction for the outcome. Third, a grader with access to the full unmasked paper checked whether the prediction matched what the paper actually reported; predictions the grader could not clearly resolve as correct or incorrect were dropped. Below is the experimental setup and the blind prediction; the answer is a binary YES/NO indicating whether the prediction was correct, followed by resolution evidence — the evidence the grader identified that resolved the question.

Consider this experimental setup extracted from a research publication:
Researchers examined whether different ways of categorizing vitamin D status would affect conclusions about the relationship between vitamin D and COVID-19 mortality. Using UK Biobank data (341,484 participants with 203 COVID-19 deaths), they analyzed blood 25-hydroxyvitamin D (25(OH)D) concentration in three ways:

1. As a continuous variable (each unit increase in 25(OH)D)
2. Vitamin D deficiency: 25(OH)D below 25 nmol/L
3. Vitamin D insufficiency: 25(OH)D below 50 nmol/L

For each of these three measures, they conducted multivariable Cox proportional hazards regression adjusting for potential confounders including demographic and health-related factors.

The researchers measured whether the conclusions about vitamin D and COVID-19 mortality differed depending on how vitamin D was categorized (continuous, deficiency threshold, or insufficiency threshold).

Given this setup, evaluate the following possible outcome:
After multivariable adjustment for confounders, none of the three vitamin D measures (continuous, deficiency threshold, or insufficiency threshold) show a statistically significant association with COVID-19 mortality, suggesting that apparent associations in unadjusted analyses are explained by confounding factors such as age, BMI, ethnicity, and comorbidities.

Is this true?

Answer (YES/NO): YES